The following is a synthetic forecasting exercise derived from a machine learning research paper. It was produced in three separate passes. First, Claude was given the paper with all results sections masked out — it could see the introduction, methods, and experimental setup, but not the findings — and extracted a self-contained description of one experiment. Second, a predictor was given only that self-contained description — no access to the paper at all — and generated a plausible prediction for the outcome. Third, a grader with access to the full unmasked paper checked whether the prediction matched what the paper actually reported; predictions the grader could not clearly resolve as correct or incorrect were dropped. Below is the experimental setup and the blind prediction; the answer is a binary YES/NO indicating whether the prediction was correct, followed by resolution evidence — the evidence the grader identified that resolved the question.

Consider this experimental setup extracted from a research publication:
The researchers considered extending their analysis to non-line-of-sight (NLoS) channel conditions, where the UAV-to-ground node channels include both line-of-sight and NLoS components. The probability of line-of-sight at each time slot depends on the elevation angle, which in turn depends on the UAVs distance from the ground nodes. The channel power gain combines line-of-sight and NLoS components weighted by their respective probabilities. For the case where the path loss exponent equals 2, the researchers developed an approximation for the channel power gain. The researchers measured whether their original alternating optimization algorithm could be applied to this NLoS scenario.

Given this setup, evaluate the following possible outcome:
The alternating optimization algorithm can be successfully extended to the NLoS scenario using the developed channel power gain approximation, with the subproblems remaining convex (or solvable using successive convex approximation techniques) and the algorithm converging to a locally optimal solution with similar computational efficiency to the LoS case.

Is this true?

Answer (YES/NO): NO